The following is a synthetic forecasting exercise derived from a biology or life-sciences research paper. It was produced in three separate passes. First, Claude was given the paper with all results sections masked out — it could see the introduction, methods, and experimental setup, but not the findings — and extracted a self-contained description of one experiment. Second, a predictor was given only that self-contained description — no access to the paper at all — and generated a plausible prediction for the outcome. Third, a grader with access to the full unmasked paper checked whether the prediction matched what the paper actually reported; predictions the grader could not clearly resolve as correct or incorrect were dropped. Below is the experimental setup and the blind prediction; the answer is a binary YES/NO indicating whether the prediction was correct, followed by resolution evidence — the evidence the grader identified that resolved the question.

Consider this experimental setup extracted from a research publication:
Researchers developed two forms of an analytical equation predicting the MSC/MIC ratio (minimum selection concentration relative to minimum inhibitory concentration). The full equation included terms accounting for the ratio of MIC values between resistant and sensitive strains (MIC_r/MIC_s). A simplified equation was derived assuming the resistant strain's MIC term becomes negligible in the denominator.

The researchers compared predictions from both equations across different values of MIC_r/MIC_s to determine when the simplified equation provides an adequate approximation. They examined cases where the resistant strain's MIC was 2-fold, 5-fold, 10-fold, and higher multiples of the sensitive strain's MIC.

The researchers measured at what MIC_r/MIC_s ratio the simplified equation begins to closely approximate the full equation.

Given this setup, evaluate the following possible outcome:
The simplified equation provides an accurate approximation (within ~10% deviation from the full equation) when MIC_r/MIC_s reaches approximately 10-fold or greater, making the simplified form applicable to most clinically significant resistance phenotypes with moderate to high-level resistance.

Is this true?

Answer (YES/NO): NO